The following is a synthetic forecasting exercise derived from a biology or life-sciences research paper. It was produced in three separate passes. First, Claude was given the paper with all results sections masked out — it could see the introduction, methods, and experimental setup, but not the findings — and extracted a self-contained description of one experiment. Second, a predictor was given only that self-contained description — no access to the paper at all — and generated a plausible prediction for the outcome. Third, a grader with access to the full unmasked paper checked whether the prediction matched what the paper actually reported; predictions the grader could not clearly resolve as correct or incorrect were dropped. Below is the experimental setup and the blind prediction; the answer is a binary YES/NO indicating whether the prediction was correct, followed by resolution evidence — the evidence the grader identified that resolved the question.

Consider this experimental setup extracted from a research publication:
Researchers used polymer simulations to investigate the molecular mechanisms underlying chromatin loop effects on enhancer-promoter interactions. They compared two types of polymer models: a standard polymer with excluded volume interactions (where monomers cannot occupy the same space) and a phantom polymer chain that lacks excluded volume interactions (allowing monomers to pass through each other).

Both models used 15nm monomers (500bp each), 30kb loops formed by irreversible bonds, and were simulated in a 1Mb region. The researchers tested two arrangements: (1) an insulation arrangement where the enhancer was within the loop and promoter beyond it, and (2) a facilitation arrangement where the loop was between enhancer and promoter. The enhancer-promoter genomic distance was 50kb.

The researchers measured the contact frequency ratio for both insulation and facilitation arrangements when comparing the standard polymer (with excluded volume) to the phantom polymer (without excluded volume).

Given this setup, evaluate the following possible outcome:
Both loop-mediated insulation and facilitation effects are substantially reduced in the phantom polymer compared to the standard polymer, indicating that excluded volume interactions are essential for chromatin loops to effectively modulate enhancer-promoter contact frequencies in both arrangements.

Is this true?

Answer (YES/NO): NO